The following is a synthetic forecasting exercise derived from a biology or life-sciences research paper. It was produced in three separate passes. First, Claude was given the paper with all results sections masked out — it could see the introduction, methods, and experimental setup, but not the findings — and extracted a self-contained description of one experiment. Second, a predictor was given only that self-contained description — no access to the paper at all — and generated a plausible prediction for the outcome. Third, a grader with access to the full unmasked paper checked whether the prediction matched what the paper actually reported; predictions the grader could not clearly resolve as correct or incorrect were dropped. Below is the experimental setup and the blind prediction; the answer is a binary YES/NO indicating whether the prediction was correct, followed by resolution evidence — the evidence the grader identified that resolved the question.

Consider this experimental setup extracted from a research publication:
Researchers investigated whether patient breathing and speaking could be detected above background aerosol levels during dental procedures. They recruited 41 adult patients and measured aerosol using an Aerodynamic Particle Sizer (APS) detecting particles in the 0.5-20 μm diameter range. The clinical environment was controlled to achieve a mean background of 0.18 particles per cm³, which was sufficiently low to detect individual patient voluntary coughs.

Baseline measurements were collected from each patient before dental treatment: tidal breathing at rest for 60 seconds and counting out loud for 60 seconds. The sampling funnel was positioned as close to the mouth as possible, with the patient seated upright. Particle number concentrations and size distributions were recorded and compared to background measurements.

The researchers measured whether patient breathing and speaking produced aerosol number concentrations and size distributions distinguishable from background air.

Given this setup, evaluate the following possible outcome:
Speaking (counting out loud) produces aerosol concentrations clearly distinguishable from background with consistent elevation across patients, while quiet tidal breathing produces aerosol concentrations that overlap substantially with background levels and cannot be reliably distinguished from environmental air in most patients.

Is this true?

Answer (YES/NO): NO